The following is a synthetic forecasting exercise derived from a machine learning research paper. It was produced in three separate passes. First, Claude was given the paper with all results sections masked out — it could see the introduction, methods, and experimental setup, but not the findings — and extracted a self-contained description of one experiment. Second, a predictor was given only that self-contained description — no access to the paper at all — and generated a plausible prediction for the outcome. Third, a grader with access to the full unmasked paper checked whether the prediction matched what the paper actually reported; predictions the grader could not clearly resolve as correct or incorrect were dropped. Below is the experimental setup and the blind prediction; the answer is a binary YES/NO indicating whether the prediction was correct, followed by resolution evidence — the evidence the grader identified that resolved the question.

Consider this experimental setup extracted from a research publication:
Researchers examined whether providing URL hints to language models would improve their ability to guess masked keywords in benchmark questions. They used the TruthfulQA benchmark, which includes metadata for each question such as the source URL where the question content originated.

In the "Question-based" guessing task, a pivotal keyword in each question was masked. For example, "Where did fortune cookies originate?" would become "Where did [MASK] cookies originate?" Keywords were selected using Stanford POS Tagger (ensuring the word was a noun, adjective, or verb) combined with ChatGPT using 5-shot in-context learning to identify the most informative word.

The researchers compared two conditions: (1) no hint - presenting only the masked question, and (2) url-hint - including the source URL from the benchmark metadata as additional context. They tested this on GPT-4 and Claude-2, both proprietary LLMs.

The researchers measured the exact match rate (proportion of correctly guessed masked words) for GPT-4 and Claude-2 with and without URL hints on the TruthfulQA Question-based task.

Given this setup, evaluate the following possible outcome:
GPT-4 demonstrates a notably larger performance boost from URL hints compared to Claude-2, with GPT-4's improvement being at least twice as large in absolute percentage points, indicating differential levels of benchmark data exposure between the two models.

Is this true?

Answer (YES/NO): NO